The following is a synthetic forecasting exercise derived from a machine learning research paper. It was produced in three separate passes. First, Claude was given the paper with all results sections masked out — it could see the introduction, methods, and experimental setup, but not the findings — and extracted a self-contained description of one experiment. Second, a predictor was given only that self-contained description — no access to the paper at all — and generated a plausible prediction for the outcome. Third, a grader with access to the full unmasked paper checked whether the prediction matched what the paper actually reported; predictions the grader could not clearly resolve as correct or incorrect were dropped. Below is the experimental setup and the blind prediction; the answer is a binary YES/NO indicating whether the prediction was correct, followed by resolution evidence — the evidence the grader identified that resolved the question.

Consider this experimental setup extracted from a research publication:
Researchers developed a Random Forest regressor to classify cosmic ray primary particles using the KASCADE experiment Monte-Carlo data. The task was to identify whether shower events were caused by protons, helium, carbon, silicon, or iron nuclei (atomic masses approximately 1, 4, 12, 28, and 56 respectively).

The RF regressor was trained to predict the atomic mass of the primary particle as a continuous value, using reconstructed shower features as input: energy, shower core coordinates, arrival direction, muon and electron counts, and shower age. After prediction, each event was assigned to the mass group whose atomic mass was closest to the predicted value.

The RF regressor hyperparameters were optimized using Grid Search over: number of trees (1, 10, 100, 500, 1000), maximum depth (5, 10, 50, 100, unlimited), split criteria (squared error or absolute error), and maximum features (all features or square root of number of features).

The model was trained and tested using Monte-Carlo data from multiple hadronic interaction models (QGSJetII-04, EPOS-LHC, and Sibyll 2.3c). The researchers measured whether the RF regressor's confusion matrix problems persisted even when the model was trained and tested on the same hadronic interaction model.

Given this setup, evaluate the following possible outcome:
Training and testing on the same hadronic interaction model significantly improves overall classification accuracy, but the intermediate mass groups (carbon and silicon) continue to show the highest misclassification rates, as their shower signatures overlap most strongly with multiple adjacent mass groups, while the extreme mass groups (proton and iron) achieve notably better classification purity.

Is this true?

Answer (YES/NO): NO